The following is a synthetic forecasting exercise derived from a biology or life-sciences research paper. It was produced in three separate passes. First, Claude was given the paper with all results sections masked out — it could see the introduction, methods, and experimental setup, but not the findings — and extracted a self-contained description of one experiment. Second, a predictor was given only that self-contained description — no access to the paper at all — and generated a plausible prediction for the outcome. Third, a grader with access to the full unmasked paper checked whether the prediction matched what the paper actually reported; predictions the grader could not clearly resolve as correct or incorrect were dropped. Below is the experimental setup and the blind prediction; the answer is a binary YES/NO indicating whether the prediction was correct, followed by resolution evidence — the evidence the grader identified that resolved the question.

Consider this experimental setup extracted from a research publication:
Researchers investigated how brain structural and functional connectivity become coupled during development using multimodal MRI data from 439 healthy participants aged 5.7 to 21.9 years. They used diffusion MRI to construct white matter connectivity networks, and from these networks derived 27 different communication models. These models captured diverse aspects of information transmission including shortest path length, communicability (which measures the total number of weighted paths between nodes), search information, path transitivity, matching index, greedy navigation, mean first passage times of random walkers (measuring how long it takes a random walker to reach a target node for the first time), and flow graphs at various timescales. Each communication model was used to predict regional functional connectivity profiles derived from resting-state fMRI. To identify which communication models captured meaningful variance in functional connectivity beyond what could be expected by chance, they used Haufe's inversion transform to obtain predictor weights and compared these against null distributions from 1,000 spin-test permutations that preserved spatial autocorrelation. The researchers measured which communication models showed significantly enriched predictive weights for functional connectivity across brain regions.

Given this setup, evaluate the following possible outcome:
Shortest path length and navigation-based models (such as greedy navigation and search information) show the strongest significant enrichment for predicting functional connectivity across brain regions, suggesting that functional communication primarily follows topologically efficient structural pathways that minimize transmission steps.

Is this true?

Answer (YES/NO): NO